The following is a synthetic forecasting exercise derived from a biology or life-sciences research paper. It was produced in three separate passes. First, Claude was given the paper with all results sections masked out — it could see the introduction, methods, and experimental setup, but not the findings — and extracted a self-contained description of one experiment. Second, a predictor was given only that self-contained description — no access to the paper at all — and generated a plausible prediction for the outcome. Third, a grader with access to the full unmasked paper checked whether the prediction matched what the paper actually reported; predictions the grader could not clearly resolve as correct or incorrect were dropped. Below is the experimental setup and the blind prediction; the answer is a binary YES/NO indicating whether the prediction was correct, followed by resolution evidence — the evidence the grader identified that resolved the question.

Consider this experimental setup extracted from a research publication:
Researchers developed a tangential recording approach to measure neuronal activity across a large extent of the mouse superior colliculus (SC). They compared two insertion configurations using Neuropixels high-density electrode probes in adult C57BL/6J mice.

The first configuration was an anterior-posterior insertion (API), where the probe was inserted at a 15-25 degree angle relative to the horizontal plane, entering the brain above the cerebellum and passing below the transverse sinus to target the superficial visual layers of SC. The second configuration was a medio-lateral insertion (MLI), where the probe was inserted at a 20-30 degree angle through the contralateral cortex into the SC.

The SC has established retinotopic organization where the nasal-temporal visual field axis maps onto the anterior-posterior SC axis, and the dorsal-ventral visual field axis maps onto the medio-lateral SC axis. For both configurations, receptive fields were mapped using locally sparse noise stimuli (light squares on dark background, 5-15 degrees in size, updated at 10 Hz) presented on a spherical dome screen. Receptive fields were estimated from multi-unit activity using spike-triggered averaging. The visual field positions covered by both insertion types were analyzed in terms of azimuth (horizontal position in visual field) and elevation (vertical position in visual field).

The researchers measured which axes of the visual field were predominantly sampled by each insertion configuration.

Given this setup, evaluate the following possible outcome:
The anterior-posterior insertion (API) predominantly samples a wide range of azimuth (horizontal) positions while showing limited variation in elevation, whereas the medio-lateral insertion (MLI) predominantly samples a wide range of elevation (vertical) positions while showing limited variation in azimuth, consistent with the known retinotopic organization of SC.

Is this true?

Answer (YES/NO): YES